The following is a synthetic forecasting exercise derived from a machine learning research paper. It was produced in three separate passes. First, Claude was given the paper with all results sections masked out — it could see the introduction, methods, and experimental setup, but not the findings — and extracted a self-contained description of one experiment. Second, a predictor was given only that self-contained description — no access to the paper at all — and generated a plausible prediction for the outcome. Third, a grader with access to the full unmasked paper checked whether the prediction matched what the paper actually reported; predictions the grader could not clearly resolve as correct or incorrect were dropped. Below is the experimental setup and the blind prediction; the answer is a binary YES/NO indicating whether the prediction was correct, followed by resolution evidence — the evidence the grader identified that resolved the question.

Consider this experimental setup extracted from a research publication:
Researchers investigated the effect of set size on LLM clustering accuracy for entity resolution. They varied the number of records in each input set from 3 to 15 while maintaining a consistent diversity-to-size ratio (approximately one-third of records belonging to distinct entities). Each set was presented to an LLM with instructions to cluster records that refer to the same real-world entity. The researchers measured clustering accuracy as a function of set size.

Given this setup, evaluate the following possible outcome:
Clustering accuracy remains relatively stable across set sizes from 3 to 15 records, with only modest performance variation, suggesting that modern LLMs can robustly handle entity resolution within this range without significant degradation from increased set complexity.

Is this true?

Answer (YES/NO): NO